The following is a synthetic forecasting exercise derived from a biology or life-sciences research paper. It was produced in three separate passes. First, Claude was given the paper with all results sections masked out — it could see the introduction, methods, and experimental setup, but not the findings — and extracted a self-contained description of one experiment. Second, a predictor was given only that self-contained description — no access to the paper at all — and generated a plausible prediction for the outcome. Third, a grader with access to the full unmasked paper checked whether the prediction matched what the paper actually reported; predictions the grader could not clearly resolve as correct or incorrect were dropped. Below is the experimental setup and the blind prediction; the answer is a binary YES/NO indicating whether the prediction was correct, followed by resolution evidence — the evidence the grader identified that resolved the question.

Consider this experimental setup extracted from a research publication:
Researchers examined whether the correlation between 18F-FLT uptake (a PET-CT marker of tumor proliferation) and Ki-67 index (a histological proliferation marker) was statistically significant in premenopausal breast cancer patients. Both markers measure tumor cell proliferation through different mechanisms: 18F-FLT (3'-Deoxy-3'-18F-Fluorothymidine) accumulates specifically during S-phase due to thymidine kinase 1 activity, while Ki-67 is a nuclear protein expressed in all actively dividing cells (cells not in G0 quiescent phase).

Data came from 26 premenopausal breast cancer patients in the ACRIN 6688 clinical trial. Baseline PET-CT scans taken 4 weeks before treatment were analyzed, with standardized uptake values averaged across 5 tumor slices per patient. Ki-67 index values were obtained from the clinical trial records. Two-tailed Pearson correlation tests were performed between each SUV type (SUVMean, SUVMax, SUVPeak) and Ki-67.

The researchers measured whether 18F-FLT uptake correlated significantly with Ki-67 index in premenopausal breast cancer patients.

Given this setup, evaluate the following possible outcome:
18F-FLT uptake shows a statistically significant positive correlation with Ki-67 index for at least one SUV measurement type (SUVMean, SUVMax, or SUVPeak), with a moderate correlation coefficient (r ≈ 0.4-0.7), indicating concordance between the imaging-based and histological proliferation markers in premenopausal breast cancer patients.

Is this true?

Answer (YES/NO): NO